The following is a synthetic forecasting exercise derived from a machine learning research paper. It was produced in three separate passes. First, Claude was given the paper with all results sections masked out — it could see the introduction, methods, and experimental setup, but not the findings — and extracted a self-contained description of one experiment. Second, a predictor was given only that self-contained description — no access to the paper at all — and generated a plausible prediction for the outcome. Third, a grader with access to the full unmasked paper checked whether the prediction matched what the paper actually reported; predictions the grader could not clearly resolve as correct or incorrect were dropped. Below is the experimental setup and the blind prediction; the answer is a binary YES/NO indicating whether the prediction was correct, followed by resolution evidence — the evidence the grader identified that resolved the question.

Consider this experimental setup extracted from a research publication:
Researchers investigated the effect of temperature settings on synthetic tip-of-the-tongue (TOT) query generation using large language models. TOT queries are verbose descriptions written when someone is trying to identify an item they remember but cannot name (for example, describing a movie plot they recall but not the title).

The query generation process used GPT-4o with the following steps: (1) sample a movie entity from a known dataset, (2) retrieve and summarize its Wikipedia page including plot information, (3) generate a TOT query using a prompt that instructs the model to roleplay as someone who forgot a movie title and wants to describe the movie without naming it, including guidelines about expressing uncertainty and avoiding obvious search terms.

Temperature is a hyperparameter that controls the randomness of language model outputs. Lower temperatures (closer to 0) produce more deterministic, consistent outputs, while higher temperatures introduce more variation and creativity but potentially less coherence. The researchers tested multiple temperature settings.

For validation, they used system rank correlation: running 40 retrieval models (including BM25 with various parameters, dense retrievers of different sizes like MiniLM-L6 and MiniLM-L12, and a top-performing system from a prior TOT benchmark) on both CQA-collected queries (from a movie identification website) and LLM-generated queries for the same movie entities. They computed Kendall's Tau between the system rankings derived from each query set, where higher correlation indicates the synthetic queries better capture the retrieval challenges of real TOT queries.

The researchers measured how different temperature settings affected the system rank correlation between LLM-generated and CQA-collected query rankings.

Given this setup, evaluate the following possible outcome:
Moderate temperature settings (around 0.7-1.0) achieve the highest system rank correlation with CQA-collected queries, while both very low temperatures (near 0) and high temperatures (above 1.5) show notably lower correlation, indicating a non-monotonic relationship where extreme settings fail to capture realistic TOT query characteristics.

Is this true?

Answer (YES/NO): NO